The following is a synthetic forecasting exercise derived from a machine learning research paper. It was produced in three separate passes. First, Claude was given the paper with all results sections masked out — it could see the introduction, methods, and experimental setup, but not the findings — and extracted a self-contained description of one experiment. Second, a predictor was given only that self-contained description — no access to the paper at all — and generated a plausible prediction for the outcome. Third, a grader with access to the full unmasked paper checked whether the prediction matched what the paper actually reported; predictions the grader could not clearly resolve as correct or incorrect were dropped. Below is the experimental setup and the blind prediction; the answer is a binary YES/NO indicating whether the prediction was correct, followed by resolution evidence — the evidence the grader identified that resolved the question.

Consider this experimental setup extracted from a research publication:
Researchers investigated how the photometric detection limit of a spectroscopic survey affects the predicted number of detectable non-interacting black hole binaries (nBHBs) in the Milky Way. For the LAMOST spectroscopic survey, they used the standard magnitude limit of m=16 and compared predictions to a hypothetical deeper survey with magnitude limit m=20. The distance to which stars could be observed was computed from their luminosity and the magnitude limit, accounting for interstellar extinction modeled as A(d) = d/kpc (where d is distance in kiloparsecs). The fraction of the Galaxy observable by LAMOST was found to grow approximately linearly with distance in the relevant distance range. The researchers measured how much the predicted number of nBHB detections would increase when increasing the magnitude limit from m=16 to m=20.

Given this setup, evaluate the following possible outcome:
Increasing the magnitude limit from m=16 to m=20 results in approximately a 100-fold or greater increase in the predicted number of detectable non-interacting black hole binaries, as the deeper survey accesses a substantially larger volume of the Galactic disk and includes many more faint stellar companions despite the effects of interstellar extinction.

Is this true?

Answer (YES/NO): NO